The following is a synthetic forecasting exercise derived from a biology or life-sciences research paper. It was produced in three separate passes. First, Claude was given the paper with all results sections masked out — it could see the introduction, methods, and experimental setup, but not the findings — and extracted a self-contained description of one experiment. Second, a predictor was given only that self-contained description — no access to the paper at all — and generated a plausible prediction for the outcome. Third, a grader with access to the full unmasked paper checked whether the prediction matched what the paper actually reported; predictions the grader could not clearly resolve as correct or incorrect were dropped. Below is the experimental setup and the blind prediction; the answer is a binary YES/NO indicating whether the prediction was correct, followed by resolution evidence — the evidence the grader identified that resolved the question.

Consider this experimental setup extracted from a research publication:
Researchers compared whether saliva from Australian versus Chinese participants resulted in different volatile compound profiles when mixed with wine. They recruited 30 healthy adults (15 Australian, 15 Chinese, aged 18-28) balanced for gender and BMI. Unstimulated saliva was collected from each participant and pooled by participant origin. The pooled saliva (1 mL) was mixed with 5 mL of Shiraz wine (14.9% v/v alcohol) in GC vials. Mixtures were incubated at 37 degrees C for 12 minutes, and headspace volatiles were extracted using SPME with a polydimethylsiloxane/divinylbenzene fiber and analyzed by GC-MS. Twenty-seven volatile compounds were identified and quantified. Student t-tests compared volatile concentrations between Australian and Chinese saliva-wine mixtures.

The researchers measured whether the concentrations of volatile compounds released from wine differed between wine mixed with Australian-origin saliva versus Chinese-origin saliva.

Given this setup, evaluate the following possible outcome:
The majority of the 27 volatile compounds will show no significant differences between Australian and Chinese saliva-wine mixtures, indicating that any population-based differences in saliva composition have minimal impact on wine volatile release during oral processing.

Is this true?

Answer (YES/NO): NO